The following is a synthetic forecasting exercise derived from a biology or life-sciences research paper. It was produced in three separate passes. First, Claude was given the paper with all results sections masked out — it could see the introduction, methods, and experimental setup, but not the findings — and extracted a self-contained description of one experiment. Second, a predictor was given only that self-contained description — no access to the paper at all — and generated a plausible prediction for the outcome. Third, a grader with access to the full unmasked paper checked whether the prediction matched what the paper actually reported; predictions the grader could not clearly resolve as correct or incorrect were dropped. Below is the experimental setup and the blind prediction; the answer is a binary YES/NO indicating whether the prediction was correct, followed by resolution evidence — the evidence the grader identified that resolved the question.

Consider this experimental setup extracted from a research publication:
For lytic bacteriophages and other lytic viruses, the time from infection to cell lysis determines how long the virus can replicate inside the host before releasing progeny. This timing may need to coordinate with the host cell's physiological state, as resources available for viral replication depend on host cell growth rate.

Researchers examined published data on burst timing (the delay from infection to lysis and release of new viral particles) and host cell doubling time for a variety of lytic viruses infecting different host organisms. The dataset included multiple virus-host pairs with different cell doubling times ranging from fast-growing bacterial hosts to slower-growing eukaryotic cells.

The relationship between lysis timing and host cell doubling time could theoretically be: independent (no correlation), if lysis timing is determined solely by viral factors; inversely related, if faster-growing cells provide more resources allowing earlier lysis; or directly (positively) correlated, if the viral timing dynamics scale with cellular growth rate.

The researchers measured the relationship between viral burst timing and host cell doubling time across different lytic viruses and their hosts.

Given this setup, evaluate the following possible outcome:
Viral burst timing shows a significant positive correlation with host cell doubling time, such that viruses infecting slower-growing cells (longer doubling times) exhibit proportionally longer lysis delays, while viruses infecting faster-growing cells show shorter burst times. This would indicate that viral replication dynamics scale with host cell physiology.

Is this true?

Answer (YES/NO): YES